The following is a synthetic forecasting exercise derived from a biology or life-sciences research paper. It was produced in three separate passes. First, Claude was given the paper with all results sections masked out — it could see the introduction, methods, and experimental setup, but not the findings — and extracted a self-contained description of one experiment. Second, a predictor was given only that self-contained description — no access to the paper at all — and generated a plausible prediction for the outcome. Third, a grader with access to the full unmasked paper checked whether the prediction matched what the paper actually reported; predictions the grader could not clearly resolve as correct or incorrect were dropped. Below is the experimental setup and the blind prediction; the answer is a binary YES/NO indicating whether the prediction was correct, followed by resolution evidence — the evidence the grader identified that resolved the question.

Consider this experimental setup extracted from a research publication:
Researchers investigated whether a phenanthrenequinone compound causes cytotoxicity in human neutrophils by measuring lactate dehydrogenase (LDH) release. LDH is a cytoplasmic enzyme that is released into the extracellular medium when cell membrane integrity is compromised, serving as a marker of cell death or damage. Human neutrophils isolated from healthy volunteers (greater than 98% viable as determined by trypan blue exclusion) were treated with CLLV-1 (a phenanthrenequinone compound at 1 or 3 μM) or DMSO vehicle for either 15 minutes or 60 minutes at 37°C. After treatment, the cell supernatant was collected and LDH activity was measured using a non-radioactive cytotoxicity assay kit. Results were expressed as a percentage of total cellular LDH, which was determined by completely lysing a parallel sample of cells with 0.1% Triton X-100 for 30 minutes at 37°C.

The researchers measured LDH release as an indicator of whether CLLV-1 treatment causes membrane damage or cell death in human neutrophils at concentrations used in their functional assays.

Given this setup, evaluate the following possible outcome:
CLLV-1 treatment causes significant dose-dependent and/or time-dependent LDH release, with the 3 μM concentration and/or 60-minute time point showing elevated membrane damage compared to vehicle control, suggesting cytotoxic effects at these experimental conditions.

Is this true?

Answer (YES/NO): NO